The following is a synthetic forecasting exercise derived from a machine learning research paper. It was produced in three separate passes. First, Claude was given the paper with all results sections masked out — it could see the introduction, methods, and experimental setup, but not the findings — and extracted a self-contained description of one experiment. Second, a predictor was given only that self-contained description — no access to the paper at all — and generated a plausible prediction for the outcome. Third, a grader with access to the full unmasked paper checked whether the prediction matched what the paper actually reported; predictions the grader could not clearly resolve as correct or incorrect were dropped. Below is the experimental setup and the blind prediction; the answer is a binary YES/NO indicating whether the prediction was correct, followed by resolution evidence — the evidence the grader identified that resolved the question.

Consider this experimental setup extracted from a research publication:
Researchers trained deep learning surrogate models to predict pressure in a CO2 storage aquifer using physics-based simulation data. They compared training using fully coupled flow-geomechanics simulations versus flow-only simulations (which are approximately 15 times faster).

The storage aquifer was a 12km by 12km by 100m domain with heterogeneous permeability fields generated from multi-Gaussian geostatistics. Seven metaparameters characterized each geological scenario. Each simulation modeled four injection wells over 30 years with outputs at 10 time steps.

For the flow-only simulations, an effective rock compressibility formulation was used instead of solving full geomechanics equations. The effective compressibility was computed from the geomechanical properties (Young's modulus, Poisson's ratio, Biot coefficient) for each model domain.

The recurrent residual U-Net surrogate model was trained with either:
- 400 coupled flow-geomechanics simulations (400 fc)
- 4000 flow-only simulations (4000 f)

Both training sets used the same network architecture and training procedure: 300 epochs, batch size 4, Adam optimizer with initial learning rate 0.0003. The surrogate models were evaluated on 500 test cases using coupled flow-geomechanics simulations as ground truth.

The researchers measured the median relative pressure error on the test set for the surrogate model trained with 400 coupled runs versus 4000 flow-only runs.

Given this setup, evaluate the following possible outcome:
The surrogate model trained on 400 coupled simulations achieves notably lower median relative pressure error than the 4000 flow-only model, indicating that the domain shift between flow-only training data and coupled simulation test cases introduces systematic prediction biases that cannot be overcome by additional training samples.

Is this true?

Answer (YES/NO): NO